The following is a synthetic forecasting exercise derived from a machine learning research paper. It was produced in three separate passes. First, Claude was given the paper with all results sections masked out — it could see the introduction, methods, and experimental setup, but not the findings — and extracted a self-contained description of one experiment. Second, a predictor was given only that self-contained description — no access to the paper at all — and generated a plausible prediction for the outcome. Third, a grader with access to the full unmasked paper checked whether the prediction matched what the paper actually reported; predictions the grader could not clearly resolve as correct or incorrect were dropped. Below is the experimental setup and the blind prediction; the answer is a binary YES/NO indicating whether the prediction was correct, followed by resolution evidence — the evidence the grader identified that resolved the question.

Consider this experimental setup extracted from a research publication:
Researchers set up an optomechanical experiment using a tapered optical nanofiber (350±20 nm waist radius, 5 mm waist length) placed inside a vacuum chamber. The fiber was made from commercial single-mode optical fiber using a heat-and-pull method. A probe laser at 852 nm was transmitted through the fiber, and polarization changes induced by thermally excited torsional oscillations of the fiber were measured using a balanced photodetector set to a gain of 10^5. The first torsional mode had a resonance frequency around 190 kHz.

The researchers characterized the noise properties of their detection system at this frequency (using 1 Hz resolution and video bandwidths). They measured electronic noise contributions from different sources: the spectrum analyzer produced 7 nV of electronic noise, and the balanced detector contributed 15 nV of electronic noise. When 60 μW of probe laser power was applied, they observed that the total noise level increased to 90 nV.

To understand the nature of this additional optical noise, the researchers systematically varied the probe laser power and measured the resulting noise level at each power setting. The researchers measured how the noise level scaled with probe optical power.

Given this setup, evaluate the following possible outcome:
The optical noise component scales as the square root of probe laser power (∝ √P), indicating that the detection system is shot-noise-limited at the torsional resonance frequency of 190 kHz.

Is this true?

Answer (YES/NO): YES